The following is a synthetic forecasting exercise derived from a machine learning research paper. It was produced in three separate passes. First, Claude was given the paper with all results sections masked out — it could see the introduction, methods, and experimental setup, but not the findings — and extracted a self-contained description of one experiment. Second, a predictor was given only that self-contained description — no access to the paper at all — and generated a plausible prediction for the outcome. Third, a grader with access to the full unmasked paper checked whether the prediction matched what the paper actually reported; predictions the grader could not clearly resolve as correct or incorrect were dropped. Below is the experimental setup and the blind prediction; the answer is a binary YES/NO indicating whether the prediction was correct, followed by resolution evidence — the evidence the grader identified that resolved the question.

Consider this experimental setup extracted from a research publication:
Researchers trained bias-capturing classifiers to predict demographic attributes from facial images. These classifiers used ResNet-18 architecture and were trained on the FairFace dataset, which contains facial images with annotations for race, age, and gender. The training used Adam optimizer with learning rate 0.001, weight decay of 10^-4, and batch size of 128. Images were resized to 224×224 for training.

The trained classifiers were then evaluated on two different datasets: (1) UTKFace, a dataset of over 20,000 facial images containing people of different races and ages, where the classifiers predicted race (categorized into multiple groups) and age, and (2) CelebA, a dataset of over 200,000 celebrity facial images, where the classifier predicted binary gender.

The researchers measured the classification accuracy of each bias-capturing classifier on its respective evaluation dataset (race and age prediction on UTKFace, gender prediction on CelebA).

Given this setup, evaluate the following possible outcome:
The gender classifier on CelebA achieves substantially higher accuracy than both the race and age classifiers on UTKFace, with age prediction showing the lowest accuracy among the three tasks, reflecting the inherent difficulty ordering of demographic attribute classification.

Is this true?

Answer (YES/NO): NO